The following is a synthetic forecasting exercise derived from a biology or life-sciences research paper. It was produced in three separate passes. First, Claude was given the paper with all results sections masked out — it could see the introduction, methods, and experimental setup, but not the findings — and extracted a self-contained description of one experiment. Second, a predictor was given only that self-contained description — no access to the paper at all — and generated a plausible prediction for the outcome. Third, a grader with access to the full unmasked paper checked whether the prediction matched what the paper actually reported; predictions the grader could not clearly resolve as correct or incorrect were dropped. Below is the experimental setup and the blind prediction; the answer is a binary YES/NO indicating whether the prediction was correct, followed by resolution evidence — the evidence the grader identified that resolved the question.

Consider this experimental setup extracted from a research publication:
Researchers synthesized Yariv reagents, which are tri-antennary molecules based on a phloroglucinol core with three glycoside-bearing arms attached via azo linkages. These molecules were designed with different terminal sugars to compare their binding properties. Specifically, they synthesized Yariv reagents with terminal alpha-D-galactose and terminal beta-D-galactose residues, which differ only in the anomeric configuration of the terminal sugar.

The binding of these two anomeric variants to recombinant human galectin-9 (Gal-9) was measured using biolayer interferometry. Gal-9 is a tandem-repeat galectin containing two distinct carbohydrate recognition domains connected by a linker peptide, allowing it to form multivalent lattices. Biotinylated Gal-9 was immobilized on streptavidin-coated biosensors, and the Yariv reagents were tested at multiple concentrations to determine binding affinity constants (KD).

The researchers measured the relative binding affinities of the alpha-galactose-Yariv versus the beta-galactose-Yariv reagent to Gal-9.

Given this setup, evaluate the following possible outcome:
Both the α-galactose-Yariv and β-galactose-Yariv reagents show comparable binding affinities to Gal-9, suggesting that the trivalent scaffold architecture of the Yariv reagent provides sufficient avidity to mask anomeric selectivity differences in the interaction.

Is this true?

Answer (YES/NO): NO